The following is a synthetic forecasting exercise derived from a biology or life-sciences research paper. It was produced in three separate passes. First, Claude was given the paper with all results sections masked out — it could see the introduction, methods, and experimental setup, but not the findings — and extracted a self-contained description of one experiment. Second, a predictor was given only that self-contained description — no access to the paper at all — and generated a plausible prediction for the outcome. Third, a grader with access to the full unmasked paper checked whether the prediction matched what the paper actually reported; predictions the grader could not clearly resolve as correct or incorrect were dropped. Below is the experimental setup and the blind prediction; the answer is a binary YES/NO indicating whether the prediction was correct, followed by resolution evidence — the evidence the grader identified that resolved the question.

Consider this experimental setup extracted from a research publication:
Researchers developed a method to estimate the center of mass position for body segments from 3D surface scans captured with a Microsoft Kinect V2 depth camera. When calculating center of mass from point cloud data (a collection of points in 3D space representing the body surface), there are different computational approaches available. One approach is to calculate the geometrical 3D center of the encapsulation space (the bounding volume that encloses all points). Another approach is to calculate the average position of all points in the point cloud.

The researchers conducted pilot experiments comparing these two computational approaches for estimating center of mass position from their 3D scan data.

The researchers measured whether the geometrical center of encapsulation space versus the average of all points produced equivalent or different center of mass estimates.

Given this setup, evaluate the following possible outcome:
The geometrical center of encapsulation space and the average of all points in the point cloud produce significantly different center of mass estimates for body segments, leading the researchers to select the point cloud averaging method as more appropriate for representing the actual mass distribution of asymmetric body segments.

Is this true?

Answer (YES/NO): NO